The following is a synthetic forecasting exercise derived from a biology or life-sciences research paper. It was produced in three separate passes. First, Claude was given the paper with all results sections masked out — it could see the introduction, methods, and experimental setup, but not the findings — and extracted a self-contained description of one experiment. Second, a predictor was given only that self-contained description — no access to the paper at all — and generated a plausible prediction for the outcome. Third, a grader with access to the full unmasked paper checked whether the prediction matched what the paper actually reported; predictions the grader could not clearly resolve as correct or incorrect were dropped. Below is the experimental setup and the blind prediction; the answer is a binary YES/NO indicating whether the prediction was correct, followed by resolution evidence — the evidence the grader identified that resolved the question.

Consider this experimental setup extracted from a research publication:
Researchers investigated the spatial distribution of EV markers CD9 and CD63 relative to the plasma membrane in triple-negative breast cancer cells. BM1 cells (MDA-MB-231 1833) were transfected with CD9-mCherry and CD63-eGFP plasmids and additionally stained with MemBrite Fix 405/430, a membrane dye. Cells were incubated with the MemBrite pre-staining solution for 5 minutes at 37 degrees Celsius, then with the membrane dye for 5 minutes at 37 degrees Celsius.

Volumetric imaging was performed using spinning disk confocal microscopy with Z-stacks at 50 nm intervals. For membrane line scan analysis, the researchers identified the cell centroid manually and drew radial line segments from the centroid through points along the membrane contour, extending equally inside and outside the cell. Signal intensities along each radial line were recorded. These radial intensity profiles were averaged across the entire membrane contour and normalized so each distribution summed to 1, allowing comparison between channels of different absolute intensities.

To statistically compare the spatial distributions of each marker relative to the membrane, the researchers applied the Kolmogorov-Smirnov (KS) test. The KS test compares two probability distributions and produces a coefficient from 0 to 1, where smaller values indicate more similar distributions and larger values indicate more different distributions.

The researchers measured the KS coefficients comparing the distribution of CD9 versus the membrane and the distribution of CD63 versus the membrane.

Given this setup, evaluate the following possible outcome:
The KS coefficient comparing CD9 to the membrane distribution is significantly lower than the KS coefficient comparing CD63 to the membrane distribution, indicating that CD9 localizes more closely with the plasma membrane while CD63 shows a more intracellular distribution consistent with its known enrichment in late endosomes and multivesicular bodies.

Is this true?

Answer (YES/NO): YES